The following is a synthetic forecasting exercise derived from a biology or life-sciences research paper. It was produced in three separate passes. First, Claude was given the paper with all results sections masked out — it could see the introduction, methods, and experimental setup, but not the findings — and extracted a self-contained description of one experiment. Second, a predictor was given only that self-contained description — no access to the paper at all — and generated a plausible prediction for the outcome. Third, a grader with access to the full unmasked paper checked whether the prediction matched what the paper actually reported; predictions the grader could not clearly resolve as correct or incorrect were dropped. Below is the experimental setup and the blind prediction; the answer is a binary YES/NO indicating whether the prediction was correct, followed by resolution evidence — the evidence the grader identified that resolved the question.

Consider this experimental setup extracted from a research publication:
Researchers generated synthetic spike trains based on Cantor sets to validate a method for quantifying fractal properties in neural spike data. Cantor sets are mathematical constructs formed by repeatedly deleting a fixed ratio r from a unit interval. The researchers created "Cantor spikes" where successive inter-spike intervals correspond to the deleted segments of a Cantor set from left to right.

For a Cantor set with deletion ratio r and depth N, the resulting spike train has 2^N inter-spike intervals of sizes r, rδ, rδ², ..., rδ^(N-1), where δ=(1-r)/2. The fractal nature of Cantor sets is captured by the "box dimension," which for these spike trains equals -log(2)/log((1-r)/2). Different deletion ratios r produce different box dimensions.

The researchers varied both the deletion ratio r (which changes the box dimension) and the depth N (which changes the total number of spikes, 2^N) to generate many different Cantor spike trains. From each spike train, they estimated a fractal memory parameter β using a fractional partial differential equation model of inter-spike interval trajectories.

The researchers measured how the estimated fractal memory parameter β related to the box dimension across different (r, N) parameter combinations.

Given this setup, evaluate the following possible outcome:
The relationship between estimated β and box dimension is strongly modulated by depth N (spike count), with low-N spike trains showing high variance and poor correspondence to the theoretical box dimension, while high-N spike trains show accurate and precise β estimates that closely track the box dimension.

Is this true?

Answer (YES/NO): NO